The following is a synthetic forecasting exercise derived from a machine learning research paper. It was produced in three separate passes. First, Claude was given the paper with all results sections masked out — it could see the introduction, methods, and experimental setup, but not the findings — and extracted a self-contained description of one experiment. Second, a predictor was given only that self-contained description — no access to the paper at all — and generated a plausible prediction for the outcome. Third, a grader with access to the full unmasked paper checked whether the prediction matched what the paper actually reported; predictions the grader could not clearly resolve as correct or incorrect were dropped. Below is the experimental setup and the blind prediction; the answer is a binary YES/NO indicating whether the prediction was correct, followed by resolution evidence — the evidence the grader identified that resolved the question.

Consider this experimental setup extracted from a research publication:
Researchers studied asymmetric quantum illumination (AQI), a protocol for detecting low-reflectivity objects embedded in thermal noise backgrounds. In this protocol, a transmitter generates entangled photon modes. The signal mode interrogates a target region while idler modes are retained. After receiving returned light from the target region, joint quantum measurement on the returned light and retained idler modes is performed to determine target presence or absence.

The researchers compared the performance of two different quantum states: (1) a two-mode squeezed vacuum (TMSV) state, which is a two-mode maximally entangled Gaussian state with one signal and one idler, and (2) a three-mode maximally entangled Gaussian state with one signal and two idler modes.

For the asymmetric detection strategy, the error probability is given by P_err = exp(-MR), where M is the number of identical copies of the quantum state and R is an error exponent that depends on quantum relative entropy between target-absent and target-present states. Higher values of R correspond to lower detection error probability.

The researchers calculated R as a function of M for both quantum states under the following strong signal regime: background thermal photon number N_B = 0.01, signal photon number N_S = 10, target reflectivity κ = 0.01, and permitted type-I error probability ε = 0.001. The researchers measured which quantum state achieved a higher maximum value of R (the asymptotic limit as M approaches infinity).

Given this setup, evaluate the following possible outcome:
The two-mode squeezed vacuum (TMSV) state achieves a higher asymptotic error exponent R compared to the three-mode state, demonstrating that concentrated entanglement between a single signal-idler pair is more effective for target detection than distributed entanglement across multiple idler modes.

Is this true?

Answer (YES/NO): YES